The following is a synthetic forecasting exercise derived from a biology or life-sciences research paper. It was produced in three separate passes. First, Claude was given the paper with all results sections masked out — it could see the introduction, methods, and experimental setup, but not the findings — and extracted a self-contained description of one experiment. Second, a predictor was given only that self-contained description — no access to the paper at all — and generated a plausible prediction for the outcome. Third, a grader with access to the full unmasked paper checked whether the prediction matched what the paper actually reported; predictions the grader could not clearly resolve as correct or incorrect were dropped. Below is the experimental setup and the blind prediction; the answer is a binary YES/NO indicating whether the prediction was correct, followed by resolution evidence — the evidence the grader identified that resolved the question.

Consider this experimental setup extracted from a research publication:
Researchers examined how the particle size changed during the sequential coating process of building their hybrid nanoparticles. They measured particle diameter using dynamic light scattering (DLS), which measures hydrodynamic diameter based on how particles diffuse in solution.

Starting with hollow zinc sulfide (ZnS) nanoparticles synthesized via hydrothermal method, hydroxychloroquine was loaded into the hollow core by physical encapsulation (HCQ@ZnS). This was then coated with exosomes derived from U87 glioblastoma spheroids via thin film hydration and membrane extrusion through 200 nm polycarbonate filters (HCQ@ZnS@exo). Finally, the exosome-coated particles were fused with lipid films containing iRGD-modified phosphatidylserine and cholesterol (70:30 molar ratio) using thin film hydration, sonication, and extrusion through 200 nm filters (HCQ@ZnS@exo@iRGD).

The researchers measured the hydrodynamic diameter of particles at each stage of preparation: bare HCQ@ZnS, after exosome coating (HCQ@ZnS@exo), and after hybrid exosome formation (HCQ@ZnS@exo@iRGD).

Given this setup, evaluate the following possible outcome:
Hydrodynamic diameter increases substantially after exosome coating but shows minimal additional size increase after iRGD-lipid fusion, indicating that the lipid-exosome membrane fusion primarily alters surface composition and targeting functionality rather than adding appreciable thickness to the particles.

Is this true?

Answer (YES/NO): NO